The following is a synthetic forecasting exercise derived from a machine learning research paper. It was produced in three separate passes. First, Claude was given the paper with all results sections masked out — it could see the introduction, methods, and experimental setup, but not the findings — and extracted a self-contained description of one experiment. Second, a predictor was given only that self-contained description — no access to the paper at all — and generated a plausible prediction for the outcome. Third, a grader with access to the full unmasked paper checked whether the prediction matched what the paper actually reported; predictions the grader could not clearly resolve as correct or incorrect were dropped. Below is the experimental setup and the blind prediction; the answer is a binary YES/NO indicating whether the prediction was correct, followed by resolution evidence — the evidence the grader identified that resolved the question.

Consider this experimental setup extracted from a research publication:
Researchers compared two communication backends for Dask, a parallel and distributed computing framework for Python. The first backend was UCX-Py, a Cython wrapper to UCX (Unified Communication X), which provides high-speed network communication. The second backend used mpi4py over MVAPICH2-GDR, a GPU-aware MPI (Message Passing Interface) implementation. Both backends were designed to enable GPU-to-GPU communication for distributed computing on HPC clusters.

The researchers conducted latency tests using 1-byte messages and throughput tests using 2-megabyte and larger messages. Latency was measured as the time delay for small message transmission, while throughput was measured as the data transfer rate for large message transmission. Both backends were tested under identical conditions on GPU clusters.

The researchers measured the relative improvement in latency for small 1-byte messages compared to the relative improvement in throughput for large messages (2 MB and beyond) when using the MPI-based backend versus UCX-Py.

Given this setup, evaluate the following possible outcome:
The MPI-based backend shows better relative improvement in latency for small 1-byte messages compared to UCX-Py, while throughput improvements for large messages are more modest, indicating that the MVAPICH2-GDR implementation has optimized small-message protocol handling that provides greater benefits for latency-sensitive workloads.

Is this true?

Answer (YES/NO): YES